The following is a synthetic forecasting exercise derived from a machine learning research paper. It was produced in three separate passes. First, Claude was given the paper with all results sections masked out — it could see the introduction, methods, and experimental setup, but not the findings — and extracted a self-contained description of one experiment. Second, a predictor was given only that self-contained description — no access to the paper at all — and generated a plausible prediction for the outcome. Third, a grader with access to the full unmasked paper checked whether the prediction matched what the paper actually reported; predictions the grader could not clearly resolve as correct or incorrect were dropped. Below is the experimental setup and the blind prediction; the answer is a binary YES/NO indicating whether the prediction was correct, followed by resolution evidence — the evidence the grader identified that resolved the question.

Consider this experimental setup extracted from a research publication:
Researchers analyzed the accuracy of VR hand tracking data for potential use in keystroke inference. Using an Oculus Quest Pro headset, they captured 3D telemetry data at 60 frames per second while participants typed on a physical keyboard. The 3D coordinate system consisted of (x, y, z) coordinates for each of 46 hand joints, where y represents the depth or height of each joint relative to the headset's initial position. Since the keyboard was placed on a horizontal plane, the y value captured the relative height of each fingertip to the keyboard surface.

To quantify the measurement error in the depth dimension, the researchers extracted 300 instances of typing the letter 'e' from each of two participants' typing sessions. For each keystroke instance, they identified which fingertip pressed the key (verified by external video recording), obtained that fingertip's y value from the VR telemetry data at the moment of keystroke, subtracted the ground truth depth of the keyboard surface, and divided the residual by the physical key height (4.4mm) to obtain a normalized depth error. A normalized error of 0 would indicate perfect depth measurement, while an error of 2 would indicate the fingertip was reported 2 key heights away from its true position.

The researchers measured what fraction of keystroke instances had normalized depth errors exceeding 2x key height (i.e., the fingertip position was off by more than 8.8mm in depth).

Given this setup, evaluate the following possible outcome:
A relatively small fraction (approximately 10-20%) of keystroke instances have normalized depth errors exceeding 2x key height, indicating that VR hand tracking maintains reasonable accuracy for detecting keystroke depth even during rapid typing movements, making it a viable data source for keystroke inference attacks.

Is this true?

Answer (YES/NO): NO